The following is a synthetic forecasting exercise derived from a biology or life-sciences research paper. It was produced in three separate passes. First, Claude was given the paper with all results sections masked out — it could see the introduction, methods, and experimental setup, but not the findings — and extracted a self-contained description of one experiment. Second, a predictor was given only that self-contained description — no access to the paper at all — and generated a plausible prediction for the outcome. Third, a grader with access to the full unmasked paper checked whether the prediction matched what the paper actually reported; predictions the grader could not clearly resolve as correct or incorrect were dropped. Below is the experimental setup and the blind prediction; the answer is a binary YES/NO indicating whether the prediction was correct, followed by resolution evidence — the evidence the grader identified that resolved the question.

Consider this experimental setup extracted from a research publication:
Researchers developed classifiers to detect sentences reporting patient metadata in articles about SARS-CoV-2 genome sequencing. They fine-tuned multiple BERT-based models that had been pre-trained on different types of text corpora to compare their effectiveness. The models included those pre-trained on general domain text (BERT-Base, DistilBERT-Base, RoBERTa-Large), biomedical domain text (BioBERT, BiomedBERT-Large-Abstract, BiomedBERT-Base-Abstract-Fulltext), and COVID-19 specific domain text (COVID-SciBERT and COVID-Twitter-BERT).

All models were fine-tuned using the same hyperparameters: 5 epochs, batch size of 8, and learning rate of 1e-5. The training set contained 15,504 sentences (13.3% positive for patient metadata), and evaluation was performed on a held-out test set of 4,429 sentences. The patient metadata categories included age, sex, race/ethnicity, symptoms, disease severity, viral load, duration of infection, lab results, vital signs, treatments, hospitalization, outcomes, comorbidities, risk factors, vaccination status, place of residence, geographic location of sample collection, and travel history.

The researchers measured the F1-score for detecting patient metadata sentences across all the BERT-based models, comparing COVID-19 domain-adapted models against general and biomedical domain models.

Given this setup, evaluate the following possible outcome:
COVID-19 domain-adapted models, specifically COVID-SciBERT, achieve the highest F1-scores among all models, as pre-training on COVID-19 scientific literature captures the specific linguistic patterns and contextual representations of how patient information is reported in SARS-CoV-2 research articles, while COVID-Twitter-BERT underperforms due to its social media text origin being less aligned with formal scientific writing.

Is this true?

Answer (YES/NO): NO